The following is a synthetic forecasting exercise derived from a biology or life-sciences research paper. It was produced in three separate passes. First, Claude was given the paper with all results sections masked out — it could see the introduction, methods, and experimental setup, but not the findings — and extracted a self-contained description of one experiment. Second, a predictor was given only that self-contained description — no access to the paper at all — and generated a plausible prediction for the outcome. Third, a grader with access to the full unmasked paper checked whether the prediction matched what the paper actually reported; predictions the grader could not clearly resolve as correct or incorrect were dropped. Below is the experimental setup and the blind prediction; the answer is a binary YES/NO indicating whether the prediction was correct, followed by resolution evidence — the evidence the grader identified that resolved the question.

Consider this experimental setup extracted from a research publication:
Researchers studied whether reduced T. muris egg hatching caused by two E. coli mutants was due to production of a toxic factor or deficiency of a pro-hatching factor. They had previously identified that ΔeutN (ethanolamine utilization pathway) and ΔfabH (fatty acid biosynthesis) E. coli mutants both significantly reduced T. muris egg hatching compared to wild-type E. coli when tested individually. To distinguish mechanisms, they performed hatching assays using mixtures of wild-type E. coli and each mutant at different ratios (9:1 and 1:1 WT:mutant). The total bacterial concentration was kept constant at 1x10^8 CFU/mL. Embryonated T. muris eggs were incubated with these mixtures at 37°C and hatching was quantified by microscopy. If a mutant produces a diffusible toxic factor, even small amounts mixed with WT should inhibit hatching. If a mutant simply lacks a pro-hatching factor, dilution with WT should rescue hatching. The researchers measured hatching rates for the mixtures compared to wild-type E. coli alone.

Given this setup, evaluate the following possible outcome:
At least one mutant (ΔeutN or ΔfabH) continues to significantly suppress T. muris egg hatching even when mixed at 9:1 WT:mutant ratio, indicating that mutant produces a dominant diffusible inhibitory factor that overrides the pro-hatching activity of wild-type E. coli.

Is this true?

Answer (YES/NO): YES